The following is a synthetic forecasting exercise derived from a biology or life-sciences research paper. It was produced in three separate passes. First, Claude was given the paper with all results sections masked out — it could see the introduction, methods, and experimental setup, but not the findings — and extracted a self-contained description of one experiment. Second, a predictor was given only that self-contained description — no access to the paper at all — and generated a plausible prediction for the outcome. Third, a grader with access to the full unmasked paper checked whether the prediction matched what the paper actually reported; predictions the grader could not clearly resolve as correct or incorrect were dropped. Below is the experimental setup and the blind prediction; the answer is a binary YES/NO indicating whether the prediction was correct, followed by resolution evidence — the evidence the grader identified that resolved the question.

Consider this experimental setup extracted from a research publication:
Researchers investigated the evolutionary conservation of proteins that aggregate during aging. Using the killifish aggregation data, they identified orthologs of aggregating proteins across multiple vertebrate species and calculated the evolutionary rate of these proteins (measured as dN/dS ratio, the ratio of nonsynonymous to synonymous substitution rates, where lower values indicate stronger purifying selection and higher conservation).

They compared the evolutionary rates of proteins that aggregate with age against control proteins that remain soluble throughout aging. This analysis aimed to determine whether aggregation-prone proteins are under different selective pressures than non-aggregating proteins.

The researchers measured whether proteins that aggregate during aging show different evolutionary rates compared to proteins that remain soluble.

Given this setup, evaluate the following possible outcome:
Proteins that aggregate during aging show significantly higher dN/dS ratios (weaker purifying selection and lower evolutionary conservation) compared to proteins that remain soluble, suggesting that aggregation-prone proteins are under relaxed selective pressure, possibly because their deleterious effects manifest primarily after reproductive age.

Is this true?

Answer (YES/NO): NO